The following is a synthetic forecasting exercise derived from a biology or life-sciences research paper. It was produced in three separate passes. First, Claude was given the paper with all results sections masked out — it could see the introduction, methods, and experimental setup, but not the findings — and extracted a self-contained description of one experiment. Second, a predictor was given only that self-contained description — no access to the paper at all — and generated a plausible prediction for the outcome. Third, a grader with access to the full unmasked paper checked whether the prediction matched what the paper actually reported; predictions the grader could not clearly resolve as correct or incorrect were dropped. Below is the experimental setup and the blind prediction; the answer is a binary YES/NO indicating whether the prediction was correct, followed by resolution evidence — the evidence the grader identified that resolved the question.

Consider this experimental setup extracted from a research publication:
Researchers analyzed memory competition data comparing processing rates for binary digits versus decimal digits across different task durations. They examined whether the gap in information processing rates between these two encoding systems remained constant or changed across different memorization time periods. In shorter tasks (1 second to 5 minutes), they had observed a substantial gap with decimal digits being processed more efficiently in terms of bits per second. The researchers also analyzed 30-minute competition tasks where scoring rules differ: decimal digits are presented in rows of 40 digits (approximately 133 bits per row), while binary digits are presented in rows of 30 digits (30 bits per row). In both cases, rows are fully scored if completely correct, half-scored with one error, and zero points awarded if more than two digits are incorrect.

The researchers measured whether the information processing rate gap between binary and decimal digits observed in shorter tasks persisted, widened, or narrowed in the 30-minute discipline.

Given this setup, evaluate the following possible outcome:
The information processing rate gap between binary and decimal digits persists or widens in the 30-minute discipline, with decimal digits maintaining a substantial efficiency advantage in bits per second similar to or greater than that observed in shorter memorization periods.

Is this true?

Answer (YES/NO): NO